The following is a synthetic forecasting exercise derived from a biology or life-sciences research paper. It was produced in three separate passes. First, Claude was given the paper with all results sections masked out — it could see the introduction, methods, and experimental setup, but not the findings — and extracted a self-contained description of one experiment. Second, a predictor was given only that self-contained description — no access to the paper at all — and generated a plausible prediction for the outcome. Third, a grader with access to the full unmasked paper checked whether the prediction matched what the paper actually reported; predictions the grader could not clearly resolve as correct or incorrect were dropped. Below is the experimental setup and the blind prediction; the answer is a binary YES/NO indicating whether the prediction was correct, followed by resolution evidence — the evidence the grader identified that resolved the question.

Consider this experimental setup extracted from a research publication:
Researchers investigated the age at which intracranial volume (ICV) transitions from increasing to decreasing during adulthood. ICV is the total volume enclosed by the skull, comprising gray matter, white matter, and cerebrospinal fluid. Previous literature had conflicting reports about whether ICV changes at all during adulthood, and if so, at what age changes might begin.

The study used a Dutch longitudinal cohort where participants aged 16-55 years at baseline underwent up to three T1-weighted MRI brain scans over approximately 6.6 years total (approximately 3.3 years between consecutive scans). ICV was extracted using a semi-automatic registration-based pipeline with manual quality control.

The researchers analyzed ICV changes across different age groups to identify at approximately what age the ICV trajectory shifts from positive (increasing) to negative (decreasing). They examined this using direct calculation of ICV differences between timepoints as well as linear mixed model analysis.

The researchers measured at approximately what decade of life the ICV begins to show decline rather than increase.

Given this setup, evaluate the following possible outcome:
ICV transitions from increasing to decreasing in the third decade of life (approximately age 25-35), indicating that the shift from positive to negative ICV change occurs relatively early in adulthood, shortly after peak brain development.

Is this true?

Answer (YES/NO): NO